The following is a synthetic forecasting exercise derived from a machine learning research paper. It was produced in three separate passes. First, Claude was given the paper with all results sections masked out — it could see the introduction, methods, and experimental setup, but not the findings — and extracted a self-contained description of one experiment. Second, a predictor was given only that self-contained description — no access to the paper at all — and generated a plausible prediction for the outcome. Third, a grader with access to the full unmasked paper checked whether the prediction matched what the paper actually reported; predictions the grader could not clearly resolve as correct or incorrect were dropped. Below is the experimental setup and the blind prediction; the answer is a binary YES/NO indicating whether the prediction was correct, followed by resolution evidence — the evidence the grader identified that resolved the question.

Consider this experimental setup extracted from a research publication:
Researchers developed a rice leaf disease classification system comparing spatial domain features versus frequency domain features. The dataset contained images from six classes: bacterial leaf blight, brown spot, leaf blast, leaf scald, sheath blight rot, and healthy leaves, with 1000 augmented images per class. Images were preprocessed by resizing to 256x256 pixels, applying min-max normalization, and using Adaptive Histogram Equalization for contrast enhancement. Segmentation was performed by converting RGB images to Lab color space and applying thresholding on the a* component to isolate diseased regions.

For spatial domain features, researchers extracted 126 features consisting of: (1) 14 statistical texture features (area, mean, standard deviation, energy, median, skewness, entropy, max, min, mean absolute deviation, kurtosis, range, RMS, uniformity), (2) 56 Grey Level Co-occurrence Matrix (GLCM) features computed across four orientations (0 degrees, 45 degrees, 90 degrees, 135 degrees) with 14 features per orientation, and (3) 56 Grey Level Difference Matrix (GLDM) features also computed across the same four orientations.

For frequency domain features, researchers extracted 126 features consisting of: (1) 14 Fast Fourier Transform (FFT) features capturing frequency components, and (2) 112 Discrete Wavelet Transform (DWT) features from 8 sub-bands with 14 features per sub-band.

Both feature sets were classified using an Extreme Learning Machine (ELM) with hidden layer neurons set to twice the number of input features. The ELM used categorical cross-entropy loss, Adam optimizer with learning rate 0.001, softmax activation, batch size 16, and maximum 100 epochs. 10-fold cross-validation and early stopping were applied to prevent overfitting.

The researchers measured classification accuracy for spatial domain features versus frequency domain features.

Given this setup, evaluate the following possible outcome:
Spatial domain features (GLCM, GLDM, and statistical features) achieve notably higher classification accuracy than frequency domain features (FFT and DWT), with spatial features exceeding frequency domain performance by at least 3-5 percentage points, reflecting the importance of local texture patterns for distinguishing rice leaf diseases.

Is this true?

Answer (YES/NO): YES